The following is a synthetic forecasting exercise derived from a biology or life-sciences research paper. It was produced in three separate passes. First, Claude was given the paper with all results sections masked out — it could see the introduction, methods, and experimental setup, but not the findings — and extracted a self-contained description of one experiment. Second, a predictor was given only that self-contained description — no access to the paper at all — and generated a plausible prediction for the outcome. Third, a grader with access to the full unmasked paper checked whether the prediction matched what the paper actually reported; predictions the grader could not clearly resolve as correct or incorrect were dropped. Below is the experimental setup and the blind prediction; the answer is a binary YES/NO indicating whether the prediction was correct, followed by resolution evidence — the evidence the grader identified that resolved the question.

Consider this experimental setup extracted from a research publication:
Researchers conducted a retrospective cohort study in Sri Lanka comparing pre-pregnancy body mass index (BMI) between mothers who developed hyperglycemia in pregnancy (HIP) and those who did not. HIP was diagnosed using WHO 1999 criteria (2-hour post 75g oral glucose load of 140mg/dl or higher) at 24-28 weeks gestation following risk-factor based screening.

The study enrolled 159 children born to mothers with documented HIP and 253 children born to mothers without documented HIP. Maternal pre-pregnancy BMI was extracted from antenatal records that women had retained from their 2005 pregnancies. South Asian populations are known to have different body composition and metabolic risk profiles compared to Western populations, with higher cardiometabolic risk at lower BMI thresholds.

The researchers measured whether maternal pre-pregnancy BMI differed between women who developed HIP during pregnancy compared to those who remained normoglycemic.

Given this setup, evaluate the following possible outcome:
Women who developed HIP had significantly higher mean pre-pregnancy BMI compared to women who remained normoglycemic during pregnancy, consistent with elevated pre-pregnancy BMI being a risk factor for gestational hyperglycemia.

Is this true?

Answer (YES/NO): YES